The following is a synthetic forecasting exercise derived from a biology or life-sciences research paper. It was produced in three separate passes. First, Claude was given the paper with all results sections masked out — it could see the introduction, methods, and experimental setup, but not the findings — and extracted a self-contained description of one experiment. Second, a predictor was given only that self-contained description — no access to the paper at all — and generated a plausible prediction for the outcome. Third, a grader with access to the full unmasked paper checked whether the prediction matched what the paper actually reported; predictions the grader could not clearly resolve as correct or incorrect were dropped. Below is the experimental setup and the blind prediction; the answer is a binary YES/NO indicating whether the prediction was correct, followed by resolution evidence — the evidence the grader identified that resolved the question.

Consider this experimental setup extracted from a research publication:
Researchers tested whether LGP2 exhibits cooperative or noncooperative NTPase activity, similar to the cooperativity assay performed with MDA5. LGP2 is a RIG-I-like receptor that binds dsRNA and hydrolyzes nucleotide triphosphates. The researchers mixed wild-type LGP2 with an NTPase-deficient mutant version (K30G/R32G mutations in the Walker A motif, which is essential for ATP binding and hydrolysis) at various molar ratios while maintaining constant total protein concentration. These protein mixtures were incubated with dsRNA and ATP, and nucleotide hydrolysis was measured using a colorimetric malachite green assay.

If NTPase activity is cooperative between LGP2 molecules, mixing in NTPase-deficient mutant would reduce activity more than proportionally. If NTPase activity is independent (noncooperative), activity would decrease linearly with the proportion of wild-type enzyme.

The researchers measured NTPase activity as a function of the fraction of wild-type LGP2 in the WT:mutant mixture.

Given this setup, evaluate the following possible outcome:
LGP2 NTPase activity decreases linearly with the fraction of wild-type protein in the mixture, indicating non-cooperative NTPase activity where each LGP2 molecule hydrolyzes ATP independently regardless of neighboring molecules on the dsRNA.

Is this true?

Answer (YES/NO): YES